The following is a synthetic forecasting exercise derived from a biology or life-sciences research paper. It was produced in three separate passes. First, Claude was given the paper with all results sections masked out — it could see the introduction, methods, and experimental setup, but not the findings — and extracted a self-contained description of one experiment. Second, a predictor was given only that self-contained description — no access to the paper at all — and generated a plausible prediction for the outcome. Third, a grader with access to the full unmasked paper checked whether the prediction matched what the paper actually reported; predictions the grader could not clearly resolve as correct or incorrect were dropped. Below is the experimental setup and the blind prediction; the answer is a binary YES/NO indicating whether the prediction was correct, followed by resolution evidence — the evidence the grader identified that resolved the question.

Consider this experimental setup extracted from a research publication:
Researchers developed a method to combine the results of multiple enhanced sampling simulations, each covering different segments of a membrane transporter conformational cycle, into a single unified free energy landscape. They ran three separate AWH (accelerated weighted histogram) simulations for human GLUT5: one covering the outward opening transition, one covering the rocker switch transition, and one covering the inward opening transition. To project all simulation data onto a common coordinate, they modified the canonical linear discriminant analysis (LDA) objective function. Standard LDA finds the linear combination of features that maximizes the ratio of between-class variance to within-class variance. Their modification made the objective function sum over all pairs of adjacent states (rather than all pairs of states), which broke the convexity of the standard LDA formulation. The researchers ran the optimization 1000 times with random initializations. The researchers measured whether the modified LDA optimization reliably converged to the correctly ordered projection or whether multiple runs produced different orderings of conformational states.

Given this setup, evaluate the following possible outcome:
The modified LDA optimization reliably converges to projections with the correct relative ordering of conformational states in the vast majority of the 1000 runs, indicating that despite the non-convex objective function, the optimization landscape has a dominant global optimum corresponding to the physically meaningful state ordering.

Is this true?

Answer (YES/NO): NO